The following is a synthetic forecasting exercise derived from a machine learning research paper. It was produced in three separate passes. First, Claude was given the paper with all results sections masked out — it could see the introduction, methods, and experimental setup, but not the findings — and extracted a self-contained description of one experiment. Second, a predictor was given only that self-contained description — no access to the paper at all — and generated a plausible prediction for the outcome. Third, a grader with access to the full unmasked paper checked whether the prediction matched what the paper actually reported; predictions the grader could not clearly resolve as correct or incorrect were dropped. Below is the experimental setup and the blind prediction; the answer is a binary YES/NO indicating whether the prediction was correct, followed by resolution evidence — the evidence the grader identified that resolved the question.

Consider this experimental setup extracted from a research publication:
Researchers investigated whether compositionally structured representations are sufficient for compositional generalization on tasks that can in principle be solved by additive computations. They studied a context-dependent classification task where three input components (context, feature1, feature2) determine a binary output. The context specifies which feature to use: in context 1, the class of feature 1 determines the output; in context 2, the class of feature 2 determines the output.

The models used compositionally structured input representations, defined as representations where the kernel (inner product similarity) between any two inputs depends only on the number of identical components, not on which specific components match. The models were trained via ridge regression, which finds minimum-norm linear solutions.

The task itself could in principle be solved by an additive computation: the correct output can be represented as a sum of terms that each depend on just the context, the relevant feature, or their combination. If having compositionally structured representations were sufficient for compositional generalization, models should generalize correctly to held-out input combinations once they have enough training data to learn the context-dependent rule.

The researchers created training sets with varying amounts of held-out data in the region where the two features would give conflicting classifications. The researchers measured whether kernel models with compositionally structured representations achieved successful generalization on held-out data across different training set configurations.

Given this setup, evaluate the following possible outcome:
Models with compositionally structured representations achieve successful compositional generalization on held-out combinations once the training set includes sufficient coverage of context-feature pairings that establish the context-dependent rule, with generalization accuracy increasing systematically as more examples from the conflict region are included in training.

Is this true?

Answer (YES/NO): NO